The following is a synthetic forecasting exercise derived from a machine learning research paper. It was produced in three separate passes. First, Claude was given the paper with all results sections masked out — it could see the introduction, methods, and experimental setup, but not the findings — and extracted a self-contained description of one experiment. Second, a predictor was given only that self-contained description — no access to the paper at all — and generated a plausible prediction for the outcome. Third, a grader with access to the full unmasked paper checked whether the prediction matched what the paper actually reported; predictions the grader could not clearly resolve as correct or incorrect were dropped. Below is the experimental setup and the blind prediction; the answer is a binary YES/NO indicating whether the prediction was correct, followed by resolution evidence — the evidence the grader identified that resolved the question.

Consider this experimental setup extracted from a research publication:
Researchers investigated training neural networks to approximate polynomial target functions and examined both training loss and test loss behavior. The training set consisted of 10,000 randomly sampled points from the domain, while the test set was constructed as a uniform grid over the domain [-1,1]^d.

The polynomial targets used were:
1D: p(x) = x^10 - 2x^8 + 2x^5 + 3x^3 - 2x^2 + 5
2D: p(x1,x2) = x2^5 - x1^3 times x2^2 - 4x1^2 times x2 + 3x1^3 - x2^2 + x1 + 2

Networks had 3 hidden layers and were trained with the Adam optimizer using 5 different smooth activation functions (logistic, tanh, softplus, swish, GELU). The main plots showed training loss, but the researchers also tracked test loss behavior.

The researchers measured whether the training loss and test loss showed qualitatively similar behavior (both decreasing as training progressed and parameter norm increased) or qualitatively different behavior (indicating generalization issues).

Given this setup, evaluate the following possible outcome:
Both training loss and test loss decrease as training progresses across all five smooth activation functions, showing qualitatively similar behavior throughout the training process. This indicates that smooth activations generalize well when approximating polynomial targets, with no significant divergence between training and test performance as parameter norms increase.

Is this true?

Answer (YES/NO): YES